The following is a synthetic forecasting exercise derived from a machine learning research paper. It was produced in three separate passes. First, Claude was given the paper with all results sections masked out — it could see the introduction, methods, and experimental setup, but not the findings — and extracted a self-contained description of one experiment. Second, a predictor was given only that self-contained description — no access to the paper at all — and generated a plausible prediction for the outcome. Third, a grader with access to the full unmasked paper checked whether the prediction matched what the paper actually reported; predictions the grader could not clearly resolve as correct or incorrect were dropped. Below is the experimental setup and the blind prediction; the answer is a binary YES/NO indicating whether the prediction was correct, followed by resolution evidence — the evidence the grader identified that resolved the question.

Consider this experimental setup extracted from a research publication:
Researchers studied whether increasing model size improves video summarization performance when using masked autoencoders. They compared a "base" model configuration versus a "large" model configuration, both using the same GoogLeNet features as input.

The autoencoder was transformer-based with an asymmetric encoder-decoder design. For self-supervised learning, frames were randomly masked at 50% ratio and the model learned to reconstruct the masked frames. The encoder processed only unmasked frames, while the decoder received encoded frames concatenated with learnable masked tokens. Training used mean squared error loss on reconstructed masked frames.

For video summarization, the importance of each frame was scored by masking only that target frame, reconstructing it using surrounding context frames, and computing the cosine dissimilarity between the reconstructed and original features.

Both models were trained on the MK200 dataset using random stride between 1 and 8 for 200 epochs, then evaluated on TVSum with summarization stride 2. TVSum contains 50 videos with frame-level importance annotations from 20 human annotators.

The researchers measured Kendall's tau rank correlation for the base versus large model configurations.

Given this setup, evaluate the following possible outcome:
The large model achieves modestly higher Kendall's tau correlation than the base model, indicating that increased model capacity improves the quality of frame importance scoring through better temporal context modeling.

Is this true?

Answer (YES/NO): NO